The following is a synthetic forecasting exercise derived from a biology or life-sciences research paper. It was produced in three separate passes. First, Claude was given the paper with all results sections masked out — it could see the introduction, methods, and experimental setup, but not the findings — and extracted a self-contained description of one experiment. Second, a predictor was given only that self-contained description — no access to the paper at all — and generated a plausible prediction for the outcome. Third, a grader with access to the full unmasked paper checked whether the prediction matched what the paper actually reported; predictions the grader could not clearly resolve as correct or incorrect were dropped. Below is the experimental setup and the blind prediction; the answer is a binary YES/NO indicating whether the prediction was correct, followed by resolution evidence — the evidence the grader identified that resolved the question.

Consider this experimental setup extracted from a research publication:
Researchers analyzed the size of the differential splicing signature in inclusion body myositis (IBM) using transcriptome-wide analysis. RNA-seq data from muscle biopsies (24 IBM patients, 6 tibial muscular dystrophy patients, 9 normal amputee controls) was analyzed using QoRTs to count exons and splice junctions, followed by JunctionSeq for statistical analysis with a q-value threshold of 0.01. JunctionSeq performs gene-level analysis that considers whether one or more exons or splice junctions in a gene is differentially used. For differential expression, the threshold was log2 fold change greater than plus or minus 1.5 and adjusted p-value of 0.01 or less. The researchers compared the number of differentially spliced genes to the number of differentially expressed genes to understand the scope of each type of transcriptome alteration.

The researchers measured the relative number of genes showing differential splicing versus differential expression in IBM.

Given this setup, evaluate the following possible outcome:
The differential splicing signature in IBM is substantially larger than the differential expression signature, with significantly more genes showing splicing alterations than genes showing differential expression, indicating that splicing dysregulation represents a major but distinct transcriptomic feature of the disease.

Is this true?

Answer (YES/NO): NO